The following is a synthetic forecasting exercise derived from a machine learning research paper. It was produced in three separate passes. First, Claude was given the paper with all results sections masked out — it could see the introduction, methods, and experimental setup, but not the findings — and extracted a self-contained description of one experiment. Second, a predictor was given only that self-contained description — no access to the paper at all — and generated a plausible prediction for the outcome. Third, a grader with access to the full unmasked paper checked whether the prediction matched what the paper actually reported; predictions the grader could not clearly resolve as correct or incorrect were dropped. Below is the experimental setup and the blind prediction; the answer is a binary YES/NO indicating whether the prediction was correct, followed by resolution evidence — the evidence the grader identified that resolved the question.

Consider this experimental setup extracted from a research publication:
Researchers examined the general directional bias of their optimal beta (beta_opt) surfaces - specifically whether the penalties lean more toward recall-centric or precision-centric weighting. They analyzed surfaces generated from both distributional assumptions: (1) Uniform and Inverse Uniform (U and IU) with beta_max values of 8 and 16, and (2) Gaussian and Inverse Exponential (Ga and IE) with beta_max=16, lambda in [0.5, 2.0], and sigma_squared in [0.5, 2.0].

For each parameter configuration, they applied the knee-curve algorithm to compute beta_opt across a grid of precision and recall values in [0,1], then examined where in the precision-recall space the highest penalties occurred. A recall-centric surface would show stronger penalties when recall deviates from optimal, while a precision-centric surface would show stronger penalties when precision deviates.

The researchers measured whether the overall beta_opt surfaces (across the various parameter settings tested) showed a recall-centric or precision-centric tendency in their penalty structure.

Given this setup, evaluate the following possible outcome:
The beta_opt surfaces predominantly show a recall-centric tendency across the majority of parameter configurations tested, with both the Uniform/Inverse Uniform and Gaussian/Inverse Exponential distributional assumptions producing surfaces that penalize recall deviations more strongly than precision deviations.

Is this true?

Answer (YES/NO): NO